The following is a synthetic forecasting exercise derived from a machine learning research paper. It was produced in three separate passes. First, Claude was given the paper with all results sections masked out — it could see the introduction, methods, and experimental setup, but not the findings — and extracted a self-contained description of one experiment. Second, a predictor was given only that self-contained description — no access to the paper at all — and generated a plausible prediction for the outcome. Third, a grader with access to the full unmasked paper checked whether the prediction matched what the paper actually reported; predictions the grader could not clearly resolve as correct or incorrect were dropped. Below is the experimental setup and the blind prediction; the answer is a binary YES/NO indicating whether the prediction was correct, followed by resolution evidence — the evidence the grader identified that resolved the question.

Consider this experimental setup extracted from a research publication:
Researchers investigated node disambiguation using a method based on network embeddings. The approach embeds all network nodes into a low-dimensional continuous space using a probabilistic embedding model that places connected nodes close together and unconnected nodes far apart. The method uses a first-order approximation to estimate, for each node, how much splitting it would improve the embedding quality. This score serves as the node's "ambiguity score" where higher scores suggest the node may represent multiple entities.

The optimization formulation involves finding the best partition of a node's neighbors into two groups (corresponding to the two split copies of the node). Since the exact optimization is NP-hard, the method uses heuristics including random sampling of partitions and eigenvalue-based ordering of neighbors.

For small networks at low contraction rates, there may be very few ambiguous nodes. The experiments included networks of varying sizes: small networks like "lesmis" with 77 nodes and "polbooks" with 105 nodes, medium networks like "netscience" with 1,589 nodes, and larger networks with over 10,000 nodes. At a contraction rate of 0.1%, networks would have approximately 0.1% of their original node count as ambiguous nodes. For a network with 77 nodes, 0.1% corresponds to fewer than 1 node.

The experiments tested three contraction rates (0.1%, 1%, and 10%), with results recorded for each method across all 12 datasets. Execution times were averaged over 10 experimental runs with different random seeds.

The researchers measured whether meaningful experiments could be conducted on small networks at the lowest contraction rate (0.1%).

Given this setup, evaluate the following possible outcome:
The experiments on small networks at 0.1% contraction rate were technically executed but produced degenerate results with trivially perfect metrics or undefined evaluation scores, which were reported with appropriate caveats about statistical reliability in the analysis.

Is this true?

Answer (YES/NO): NO